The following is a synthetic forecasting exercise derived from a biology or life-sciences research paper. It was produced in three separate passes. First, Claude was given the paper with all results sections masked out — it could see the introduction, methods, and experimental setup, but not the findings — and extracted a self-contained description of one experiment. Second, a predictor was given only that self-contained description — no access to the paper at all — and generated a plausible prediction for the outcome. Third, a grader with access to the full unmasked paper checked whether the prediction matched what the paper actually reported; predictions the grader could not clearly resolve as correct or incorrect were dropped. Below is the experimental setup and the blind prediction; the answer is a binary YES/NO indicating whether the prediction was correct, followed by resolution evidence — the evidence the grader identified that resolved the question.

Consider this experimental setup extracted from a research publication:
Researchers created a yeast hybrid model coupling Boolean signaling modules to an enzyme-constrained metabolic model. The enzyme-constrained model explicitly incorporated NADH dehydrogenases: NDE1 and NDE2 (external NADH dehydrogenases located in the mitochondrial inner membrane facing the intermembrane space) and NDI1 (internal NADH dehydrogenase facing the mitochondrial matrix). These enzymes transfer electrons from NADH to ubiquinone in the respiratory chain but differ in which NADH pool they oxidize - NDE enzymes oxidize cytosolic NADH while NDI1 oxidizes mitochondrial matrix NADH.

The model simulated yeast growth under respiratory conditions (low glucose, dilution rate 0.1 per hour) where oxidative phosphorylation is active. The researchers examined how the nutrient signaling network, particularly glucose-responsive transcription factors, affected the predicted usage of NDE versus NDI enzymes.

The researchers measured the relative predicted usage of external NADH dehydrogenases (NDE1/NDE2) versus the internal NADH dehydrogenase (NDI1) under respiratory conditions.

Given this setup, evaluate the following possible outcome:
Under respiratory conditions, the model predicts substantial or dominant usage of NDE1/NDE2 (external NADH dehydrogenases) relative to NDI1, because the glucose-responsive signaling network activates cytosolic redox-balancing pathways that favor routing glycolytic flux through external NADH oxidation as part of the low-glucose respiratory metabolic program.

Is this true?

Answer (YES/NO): YES